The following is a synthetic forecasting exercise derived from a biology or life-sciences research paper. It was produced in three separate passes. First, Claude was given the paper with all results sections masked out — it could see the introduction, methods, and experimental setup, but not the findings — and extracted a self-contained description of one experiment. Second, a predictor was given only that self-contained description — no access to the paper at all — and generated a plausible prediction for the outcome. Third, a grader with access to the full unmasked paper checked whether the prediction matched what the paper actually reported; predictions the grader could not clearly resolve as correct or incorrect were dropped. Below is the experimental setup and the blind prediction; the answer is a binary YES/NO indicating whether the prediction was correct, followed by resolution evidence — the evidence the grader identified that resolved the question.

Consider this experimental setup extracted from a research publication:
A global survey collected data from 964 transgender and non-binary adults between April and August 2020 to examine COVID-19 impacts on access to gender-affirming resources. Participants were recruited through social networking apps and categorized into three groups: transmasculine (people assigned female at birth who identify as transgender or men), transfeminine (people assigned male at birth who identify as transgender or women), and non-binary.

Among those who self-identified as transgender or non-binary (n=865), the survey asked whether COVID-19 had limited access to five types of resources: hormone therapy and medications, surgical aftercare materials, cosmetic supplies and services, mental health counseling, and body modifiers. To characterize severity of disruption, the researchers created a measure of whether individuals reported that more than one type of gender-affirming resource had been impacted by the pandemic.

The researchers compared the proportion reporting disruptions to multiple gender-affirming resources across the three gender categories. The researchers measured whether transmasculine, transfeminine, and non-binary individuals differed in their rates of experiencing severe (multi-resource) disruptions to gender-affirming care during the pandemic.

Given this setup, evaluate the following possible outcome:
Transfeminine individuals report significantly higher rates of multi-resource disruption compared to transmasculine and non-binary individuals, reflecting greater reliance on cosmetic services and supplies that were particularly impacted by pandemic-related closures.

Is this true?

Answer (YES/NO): NO